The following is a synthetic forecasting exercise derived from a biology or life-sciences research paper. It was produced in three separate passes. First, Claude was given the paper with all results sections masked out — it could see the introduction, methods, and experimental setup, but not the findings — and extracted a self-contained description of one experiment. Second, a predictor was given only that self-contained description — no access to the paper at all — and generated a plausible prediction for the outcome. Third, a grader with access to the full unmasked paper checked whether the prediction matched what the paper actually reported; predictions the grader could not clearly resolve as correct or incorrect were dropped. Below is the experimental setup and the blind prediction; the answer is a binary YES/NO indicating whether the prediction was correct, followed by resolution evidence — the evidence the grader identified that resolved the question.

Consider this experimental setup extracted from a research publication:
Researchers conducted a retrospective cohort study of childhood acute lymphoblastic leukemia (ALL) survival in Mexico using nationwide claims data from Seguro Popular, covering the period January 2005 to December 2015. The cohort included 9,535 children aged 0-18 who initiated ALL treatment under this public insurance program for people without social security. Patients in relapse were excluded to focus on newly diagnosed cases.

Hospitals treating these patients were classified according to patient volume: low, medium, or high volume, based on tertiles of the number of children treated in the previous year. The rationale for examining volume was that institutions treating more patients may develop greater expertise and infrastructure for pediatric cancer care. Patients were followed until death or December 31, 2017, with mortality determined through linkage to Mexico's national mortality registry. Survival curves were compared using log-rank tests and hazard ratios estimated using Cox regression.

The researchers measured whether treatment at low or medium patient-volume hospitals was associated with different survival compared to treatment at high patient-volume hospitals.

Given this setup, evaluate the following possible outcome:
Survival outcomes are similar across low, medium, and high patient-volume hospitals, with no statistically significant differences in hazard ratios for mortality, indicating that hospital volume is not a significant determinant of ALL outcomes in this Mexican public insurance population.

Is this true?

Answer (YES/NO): NO